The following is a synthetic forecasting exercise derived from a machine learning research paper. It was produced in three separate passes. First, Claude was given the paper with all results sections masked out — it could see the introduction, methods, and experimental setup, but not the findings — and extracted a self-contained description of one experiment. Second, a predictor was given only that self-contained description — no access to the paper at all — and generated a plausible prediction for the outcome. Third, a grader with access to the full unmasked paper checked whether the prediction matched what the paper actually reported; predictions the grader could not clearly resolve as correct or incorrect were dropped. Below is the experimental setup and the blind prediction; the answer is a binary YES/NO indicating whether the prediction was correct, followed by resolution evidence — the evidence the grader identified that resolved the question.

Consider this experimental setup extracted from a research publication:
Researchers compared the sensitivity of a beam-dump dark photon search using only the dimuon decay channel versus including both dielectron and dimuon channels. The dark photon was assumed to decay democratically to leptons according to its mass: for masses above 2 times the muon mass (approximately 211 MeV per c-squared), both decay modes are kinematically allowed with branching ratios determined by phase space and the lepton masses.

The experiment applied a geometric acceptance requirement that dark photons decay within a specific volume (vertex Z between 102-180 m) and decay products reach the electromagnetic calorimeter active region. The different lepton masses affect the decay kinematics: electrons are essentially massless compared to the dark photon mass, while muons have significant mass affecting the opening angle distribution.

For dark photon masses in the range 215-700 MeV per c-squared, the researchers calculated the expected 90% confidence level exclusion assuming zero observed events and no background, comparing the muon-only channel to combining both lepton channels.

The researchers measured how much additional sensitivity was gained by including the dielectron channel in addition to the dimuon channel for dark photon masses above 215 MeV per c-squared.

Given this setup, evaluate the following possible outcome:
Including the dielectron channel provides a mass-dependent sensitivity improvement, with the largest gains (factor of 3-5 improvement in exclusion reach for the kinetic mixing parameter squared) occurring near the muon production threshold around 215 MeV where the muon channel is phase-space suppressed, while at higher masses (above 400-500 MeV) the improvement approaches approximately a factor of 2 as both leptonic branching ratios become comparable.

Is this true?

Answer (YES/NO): NO